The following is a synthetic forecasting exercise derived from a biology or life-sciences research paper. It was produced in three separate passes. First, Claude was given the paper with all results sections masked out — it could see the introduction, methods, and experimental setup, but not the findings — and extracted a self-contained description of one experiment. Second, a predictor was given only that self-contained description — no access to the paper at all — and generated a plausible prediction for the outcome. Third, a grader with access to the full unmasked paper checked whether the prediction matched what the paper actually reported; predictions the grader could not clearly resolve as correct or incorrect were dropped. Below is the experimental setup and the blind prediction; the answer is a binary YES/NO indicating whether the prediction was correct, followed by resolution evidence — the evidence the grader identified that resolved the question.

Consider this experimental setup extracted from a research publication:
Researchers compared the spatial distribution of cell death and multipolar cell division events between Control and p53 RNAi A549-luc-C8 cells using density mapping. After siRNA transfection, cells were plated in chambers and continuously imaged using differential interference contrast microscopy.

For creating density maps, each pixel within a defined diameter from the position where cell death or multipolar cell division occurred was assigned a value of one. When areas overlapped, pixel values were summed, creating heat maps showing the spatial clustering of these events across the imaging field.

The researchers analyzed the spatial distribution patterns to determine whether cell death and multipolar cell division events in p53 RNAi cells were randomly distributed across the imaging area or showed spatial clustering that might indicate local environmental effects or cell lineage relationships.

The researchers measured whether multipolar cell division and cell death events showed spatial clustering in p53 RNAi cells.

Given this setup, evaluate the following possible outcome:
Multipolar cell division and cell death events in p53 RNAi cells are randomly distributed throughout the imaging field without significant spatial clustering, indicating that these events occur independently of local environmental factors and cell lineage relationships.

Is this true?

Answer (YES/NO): NO